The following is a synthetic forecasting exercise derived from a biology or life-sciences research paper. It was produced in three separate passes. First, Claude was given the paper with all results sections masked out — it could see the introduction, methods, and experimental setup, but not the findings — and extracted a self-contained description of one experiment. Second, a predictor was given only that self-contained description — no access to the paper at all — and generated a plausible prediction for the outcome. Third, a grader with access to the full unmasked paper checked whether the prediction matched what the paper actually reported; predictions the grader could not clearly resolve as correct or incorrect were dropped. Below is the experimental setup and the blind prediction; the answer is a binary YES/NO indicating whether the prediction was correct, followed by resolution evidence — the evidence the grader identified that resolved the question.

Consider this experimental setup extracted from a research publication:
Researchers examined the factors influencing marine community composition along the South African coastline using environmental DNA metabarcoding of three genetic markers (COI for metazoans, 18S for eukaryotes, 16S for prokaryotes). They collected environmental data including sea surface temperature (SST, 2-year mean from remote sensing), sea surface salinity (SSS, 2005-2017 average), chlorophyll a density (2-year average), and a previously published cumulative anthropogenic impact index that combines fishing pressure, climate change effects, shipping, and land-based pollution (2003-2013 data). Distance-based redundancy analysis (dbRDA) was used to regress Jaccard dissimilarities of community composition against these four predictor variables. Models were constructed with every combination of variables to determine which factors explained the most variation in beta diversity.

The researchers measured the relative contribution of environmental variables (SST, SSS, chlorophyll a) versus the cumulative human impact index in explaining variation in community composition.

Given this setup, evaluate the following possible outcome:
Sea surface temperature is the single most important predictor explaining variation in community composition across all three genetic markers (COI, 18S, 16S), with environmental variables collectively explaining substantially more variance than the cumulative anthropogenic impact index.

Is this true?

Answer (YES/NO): YES